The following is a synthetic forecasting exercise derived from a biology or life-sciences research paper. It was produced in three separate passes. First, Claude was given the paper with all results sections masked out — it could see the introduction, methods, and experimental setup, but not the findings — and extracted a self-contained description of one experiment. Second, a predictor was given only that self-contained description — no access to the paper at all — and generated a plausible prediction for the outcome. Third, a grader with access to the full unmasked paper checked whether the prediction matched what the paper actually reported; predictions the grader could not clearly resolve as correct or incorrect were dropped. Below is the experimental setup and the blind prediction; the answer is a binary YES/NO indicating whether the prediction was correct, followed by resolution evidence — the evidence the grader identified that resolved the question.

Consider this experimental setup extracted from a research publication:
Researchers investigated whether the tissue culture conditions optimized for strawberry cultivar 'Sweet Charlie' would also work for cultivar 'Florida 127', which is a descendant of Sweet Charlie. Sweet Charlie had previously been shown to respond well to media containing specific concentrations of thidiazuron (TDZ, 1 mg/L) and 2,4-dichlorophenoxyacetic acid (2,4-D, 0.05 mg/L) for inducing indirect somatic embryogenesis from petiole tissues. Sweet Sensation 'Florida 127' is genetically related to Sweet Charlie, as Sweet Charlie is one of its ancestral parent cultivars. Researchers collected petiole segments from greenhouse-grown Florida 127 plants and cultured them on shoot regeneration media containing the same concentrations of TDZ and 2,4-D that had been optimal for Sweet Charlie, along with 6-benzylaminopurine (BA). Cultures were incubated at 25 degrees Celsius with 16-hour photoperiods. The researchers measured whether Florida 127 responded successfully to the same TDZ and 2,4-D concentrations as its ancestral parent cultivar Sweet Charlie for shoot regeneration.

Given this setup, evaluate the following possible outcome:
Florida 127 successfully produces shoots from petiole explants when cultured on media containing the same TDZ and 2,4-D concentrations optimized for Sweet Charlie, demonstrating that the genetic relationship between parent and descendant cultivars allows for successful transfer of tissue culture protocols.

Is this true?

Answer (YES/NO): YES